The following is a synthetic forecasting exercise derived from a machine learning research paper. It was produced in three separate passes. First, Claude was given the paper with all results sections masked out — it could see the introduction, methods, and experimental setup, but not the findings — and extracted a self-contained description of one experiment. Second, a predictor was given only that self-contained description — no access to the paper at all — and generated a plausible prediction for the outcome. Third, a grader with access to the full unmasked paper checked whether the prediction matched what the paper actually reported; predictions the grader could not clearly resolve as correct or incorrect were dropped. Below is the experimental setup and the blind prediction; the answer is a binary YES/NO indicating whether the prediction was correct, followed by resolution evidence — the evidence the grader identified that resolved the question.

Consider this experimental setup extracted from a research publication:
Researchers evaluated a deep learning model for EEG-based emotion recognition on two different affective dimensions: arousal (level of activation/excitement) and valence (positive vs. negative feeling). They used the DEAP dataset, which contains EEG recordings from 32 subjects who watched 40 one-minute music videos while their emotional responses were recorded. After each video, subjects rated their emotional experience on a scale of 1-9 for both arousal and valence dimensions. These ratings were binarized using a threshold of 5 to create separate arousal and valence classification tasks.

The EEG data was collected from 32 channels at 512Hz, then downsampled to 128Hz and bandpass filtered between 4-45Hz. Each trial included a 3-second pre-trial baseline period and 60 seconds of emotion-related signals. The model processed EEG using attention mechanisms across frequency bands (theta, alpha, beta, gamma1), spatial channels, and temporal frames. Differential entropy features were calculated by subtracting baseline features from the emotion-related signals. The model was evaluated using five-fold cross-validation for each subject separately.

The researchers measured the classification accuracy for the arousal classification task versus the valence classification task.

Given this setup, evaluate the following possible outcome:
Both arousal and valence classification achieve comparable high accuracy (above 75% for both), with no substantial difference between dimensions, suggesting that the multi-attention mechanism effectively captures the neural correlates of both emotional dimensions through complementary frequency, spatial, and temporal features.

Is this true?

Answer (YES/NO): YES